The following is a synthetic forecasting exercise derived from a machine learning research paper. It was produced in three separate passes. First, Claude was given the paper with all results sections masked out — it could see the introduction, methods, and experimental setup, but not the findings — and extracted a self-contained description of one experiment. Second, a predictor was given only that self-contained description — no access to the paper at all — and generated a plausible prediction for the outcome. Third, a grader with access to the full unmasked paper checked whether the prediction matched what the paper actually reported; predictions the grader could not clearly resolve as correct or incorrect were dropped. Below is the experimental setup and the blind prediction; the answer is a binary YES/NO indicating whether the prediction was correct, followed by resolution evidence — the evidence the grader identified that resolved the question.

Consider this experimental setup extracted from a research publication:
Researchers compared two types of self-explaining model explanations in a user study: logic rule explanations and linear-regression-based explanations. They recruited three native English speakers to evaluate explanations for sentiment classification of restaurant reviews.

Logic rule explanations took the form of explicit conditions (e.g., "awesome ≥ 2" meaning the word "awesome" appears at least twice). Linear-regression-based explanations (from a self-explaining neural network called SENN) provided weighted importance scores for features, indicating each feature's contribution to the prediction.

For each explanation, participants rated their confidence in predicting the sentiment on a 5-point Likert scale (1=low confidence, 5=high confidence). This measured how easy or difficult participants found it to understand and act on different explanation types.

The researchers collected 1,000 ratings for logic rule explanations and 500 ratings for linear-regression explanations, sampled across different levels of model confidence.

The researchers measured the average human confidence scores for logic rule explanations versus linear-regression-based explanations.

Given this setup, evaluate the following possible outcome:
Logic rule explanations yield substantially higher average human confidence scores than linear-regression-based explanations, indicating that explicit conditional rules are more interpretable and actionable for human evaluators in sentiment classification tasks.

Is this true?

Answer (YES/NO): NO